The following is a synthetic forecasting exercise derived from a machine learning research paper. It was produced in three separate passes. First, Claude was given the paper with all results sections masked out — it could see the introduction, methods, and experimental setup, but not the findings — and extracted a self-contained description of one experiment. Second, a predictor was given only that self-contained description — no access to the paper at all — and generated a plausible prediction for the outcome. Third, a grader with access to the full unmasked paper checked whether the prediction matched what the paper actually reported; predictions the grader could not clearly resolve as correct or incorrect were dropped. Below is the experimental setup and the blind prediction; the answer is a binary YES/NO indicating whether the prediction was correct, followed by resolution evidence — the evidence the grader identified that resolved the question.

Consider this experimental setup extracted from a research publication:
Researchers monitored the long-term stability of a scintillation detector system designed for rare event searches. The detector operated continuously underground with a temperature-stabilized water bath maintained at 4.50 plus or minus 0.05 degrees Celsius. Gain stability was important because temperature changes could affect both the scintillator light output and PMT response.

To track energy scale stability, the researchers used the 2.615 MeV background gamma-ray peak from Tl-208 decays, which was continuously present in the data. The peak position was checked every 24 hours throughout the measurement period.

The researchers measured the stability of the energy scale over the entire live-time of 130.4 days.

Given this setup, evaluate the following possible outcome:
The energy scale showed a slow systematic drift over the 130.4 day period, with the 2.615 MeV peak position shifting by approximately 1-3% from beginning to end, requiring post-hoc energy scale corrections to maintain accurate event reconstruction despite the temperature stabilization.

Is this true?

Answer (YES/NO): NO